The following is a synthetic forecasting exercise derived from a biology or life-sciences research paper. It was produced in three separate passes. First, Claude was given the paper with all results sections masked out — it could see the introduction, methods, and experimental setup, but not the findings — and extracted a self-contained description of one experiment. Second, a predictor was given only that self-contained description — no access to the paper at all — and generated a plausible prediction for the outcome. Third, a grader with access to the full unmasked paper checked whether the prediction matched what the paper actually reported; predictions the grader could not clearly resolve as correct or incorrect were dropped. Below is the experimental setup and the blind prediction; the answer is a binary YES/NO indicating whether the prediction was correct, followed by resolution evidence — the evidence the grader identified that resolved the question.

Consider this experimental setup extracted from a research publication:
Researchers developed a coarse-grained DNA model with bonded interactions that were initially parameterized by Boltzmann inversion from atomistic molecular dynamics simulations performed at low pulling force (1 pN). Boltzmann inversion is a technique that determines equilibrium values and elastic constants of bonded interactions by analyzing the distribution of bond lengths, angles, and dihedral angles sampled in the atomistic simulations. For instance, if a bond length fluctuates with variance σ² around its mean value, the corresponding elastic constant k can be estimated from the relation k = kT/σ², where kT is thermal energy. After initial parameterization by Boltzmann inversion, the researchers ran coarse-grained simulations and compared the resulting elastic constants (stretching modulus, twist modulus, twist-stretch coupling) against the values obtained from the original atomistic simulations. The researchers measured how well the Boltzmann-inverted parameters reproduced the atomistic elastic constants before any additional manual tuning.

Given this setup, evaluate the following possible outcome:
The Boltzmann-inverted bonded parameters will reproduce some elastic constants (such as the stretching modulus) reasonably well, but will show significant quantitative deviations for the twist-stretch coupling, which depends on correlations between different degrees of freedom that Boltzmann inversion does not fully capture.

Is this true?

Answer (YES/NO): NO